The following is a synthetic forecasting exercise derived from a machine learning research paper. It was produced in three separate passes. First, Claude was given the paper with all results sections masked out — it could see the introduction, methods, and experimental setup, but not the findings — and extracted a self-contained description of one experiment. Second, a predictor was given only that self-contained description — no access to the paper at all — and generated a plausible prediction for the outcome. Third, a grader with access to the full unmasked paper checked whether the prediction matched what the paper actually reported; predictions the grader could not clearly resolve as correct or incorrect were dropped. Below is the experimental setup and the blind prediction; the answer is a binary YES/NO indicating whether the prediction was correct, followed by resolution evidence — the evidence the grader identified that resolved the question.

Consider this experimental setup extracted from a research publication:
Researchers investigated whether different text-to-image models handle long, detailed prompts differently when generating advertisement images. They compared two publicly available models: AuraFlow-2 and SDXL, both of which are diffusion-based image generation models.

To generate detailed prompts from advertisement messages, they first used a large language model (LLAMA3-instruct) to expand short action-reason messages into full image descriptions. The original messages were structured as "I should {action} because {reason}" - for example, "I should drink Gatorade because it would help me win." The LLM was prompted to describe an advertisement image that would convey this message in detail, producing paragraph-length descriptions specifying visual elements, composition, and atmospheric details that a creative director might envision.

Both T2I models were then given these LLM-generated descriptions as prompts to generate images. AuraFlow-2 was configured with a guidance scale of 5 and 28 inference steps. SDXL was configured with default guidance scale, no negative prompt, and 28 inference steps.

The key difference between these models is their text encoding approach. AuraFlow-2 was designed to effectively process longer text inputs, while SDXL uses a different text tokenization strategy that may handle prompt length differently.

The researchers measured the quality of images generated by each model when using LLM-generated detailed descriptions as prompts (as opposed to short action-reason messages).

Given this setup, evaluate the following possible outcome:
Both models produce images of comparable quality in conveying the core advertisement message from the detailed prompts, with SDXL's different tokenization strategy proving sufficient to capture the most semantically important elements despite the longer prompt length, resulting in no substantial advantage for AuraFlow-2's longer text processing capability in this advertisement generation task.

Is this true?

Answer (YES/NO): NO